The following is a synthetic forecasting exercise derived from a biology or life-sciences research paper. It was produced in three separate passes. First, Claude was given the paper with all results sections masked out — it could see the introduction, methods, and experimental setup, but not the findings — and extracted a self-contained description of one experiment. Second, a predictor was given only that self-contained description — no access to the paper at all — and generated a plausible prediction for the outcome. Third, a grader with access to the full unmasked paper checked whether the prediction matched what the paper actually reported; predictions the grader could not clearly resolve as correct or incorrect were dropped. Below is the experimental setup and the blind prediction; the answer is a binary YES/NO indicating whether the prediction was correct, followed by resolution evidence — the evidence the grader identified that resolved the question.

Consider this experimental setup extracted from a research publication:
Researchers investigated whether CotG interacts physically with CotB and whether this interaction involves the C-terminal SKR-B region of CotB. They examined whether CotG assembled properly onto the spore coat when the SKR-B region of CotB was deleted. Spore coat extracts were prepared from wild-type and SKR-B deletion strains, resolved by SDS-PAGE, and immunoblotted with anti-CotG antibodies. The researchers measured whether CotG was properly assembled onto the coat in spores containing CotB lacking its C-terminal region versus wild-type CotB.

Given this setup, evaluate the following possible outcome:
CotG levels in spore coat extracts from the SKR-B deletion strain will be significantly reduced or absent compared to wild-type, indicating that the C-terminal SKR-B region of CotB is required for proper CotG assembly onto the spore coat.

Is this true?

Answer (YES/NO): NO